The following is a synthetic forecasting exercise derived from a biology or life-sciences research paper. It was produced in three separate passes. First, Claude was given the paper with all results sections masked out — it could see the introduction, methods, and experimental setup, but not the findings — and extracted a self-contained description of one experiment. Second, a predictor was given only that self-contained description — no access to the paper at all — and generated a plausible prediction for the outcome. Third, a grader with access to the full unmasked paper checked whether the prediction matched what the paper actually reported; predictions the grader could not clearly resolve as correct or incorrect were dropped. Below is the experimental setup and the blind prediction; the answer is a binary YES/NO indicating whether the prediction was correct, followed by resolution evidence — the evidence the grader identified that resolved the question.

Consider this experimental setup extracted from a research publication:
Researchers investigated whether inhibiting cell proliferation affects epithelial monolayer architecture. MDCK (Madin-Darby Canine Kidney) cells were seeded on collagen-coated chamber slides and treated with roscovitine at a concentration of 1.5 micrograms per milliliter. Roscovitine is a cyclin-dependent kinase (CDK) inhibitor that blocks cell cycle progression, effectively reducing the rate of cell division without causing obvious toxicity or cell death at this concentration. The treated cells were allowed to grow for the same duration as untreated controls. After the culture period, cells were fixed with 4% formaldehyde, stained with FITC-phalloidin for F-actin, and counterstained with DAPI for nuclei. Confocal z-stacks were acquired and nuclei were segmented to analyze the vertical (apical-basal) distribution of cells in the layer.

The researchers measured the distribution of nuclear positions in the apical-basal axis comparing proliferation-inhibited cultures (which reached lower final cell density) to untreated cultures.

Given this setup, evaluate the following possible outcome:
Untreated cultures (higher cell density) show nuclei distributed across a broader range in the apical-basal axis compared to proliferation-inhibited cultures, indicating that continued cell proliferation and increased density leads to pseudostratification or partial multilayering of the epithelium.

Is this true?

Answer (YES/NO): NO